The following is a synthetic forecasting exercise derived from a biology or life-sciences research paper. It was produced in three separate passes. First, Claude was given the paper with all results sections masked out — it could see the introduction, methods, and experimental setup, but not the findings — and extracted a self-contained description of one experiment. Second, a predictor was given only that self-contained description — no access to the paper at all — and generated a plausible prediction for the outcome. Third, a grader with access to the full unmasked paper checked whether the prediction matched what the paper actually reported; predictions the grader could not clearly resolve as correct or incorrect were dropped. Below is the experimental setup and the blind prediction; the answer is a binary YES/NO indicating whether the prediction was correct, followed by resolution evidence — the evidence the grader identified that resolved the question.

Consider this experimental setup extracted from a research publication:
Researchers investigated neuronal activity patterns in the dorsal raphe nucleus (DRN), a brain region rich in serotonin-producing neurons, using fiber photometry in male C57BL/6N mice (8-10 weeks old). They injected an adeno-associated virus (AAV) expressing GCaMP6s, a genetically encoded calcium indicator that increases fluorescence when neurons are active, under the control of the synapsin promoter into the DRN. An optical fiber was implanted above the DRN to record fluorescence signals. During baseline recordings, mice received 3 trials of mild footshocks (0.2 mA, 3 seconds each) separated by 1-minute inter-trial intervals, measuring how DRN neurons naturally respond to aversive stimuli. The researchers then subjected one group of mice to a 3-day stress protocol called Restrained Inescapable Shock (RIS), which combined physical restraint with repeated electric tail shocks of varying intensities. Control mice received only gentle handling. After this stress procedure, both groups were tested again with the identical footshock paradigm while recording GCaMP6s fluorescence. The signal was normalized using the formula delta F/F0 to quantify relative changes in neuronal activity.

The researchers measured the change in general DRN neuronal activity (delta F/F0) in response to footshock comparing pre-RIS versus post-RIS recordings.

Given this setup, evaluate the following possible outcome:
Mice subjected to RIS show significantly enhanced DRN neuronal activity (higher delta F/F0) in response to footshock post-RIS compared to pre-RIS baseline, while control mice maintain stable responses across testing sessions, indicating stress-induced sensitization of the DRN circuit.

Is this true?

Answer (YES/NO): NO